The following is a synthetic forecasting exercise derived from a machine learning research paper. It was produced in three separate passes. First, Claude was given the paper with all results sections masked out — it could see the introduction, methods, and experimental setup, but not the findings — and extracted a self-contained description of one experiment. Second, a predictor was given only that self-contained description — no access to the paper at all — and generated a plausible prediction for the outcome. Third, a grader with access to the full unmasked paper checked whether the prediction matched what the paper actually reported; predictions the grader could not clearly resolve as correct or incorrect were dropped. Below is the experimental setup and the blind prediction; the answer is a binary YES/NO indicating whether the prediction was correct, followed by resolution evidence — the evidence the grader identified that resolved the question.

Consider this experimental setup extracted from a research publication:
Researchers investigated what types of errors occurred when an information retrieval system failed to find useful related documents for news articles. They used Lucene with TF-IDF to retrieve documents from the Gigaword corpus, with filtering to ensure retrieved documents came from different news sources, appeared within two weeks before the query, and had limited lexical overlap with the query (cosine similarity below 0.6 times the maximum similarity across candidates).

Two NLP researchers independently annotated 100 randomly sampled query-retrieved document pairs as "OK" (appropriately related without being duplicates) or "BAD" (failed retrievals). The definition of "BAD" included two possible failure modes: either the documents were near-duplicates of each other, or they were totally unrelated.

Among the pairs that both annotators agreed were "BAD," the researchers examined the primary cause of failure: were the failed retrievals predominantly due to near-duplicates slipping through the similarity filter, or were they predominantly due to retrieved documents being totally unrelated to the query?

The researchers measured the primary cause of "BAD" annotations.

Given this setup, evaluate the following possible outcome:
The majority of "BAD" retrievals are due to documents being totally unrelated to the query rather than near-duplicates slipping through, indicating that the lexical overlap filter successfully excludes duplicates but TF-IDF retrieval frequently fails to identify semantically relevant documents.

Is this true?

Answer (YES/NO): YES